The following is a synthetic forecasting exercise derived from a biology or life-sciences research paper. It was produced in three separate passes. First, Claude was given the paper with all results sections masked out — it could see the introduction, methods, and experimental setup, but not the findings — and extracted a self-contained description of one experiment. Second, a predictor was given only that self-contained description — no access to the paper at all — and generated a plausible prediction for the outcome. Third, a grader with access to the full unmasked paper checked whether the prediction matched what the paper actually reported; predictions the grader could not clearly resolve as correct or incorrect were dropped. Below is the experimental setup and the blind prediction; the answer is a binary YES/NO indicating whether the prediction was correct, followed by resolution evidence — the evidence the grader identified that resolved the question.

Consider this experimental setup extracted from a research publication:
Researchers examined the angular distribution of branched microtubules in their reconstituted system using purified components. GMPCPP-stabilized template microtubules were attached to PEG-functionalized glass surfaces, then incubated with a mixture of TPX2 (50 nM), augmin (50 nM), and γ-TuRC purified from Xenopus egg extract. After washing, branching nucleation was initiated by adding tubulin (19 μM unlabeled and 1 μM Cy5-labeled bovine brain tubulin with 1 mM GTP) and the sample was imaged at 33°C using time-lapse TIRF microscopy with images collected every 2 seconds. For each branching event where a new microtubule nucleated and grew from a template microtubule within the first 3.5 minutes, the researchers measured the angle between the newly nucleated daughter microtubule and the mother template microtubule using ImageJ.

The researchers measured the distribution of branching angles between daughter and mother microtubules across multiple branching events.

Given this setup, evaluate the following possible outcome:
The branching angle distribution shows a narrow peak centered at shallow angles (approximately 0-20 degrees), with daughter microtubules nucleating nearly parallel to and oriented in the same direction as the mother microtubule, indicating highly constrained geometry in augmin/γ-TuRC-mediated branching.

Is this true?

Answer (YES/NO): YES